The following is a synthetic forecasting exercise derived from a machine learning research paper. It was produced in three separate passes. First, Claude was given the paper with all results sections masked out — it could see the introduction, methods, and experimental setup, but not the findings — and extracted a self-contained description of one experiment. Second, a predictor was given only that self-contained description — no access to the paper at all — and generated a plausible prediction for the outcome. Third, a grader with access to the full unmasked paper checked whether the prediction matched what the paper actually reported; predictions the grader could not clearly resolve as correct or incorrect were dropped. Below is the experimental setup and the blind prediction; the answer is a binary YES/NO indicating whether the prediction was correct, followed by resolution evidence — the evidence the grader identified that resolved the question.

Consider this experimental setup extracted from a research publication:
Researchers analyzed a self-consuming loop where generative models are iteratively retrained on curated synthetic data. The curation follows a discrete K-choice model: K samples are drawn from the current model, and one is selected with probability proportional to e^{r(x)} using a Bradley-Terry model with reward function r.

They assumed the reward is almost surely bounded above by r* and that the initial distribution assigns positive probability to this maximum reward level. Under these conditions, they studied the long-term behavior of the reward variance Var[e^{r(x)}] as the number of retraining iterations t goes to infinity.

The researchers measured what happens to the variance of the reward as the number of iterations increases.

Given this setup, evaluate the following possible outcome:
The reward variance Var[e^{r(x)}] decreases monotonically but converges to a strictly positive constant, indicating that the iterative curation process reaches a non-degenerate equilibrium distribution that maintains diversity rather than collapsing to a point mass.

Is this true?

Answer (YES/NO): NO